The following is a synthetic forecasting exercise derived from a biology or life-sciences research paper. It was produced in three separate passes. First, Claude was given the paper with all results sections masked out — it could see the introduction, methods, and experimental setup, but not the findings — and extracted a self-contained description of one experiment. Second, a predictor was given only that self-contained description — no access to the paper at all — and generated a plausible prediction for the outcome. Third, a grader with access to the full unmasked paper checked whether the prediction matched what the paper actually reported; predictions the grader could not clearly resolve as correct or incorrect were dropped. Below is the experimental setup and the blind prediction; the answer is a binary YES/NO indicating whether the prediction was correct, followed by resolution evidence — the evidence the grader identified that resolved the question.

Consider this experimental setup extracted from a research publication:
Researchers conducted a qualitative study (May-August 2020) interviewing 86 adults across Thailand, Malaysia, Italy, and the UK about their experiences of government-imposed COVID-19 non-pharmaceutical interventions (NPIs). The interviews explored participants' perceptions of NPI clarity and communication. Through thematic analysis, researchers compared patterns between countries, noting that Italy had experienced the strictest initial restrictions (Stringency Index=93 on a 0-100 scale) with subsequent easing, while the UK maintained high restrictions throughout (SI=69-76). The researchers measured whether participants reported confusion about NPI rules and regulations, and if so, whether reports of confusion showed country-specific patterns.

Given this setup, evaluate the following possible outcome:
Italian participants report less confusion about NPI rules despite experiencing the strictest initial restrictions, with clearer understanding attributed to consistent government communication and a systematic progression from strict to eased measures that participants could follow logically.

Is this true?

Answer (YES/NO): NO